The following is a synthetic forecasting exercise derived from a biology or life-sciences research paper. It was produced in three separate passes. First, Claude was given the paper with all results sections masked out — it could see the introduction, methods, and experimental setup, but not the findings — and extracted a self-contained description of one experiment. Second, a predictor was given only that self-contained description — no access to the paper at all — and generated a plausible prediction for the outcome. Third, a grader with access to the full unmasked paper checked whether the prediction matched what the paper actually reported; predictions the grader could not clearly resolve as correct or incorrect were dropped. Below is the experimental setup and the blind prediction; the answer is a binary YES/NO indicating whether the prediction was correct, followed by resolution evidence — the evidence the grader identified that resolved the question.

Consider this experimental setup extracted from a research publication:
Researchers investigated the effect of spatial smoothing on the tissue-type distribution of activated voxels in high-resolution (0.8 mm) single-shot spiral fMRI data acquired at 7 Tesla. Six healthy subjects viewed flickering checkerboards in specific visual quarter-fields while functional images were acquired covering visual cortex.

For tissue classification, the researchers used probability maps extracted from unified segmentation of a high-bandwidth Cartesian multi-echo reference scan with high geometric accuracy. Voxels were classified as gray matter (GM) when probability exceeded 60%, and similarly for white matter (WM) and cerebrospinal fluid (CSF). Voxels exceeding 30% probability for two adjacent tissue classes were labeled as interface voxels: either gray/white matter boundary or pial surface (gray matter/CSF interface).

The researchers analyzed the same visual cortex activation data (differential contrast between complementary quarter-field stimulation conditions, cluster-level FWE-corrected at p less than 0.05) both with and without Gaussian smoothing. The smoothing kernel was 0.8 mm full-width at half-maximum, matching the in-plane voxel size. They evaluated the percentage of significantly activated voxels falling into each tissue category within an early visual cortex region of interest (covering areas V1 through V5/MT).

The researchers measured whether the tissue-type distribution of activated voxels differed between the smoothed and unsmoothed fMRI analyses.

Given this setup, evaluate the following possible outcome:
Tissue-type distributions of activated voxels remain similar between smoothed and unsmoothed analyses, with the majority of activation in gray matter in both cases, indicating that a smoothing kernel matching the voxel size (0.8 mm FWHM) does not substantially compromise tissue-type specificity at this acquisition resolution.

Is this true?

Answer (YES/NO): YES